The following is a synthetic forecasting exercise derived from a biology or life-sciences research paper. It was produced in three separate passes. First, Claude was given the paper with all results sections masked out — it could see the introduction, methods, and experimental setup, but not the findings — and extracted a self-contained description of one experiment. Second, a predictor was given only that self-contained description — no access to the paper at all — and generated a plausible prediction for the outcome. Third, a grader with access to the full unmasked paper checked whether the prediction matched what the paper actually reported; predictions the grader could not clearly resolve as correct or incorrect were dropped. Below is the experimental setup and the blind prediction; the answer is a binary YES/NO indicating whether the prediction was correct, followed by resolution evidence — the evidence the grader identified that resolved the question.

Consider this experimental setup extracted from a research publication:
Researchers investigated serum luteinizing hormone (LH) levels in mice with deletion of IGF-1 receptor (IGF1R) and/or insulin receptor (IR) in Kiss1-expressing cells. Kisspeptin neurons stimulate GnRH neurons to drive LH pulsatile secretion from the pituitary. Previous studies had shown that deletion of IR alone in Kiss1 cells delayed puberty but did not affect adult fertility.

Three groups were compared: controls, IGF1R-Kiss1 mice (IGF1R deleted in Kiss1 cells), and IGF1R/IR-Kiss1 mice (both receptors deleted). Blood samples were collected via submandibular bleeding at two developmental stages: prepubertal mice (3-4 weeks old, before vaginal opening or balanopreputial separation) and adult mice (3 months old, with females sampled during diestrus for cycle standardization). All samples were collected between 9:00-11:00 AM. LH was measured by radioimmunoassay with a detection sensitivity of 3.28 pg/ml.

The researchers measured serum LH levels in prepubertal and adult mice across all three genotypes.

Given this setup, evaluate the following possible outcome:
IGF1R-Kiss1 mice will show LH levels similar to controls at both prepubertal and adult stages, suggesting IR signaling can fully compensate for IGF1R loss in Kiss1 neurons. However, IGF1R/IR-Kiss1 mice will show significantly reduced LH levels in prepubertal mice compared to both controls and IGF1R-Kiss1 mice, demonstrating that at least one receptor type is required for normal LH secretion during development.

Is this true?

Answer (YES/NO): NO